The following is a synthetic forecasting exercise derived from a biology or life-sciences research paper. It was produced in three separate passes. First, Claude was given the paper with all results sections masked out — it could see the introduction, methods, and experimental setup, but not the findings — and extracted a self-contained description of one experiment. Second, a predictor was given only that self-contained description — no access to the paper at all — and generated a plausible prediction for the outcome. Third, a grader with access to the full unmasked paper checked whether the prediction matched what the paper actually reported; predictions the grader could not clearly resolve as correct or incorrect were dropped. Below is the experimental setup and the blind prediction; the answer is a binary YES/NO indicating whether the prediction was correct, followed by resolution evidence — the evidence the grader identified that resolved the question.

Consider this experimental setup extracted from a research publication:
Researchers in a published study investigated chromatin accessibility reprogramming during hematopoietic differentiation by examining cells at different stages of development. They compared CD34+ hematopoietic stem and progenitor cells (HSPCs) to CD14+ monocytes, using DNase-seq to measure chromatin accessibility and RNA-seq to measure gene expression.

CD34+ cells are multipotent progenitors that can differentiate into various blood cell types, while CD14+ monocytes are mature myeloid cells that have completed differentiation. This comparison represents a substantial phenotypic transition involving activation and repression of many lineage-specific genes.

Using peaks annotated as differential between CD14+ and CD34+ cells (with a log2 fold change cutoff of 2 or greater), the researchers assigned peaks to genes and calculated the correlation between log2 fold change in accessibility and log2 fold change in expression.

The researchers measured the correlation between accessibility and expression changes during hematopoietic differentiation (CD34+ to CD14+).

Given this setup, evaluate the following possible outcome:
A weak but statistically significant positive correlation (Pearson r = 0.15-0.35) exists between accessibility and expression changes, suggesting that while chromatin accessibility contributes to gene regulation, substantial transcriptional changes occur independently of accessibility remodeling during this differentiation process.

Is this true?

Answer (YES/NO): YES